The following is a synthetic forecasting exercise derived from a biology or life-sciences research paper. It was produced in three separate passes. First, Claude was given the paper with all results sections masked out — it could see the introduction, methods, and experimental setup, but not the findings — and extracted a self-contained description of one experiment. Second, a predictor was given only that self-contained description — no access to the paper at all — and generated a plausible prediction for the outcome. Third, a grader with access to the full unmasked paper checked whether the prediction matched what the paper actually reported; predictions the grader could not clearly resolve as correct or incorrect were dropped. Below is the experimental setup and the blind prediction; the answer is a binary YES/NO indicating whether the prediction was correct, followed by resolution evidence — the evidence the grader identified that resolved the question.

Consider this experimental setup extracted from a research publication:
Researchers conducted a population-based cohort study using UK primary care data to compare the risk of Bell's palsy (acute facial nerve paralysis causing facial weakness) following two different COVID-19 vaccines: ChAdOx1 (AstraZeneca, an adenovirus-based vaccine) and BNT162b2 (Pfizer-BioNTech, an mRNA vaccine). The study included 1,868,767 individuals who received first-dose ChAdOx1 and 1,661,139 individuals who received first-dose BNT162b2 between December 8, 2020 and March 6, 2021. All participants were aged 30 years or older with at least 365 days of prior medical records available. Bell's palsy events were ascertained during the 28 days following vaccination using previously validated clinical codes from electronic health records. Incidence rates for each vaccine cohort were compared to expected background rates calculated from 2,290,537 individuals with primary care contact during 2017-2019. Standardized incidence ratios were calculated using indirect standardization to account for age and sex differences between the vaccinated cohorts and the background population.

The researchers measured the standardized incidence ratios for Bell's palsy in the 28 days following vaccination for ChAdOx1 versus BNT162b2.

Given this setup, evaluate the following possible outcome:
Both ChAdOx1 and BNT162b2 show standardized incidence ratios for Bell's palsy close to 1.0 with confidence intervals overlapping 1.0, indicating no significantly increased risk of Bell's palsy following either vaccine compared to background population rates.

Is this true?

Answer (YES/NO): NO